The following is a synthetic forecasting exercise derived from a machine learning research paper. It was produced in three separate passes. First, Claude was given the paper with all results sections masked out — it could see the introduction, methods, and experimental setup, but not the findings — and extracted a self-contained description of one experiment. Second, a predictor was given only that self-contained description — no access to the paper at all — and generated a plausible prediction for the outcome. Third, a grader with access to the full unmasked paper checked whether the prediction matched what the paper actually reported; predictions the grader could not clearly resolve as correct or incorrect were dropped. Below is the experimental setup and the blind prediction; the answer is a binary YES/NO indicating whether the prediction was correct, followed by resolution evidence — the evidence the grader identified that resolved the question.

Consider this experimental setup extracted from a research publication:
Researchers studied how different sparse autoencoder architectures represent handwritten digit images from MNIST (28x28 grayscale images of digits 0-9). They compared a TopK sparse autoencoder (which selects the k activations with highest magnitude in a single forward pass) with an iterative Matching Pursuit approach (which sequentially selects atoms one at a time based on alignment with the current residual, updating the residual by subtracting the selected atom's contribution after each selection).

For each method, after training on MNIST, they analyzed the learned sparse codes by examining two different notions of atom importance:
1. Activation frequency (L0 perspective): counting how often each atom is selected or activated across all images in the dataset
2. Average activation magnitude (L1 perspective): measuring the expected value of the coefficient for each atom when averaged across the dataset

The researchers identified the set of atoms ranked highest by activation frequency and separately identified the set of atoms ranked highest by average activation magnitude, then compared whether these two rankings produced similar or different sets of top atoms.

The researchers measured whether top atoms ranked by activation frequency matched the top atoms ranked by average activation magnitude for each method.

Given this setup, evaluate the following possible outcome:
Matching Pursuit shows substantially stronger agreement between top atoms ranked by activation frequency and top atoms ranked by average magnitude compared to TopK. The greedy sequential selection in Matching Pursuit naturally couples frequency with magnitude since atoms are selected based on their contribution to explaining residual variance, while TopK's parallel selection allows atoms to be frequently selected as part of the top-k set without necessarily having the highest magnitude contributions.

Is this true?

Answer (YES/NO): NO